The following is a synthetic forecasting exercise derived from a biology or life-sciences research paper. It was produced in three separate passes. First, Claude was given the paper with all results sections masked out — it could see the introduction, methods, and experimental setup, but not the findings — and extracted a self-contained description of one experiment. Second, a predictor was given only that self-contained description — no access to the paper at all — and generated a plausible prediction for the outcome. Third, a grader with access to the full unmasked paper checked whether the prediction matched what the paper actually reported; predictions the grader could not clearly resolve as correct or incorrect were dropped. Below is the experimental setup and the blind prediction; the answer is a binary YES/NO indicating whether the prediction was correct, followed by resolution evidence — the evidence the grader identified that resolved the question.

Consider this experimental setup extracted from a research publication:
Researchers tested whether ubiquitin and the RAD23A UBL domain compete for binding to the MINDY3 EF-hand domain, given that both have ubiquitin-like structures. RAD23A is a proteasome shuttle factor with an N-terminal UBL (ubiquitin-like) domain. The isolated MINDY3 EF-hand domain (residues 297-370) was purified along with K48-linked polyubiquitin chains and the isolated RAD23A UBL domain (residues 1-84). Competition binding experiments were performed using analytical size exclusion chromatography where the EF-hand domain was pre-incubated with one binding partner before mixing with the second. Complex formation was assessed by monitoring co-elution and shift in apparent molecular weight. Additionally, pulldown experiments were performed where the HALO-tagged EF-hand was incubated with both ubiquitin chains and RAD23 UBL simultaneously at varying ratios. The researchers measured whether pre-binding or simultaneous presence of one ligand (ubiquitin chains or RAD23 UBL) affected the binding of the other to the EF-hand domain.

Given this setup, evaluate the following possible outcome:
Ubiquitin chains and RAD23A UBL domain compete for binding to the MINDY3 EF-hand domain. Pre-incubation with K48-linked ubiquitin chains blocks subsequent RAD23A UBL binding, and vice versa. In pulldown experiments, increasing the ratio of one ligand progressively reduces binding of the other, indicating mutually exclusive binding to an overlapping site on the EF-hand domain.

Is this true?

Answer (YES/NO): NO